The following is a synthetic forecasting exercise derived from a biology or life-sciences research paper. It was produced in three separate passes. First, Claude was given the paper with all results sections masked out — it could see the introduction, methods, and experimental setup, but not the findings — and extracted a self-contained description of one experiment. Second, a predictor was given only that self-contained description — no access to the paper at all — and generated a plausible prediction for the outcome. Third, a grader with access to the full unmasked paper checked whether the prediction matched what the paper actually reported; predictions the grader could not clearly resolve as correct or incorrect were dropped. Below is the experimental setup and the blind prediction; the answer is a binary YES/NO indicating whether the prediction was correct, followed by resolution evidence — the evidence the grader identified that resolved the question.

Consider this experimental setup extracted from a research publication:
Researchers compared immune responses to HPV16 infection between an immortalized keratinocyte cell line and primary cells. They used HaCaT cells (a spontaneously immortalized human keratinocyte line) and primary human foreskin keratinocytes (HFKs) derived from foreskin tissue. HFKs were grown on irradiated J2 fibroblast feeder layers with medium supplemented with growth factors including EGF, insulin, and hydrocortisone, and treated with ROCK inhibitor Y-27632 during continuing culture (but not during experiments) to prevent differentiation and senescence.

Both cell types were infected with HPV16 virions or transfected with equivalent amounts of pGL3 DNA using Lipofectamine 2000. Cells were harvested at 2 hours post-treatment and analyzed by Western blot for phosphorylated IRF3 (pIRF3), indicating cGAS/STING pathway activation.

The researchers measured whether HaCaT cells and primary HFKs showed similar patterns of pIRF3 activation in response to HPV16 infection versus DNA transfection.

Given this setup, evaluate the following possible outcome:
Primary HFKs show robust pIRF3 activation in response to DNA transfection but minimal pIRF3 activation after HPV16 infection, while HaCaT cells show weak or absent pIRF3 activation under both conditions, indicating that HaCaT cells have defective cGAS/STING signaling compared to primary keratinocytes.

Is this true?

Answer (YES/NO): NO